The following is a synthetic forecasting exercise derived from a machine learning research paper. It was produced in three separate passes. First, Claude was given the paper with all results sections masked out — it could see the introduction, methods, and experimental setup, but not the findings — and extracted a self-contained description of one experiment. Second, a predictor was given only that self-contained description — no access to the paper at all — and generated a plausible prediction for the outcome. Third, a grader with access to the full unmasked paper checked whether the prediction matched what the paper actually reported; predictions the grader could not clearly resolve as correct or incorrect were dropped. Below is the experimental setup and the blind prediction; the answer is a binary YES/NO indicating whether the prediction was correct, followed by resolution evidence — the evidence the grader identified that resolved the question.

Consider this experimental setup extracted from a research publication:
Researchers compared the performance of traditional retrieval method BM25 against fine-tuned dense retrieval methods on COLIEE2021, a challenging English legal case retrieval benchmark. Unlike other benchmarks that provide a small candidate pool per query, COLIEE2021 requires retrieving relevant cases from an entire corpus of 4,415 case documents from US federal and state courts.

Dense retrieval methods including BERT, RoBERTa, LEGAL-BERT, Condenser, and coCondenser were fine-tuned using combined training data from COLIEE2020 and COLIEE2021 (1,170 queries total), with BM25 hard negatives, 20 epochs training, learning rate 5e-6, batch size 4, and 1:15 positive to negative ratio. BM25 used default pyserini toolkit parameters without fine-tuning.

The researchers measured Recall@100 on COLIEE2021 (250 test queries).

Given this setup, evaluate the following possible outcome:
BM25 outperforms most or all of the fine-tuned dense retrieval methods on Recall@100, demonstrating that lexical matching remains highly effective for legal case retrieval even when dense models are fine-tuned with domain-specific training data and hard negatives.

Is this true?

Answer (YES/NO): NO